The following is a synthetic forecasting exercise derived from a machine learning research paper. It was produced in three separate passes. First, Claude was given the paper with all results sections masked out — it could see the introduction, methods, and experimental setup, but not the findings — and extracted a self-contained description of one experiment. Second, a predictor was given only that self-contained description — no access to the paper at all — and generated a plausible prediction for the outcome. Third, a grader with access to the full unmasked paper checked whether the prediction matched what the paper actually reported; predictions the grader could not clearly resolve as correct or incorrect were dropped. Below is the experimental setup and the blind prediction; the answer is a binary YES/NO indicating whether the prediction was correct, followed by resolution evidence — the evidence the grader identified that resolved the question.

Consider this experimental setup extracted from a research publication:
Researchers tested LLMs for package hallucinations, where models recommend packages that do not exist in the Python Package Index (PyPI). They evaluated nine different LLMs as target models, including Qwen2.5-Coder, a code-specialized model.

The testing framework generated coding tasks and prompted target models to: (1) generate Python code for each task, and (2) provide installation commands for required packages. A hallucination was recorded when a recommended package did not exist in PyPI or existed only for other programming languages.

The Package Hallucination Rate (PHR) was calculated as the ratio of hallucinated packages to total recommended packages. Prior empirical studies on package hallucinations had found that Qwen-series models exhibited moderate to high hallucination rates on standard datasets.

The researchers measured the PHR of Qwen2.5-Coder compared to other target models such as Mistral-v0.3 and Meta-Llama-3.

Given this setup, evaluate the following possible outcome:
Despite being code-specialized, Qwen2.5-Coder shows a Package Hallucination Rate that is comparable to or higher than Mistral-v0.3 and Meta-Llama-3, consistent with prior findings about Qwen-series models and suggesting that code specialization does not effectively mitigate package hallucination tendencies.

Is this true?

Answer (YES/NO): NO